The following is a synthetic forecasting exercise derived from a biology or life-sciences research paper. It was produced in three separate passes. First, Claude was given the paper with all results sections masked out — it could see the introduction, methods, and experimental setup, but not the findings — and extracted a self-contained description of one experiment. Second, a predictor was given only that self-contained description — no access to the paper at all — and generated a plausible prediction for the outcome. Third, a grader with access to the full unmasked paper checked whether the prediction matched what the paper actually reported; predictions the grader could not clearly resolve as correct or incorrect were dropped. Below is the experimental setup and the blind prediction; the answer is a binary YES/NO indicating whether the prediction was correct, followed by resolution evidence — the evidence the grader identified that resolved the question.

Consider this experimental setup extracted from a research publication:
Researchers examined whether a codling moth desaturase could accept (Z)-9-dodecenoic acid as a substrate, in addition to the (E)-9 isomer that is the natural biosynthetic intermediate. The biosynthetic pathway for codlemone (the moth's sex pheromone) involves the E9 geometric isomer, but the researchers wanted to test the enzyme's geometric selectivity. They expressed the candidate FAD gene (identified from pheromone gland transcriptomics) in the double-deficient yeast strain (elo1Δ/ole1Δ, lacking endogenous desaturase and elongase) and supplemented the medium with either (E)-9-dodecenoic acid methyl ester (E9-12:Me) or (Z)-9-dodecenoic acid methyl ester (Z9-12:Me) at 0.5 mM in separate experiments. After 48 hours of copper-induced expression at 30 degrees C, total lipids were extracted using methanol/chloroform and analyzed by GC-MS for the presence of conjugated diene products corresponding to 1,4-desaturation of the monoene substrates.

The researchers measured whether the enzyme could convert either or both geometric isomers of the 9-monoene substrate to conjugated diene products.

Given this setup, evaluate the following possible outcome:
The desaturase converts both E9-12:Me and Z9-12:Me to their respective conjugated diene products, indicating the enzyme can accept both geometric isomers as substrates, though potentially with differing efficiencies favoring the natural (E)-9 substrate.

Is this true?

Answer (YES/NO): NO